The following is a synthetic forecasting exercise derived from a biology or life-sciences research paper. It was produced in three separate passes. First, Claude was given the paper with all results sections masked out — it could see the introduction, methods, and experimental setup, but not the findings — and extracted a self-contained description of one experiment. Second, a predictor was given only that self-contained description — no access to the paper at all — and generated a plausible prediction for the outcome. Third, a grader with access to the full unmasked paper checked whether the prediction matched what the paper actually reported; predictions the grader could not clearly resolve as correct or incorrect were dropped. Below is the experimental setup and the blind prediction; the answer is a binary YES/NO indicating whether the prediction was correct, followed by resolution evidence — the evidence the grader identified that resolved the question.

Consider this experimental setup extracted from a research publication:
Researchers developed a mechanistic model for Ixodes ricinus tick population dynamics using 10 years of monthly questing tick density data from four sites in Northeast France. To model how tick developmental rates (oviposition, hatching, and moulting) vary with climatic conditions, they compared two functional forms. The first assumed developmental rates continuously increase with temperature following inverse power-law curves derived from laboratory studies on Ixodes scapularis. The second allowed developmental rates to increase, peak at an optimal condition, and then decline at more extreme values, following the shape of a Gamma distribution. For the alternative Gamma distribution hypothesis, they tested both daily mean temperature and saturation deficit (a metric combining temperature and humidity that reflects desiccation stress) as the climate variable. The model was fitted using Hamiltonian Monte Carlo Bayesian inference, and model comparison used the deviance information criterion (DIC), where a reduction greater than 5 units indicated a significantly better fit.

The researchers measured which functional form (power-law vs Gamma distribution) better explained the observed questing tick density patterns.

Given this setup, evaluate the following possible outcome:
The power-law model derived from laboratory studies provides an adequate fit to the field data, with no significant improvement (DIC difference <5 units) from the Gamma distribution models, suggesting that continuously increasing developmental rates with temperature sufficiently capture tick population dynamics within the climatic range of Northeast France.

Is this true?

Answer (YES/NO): NO